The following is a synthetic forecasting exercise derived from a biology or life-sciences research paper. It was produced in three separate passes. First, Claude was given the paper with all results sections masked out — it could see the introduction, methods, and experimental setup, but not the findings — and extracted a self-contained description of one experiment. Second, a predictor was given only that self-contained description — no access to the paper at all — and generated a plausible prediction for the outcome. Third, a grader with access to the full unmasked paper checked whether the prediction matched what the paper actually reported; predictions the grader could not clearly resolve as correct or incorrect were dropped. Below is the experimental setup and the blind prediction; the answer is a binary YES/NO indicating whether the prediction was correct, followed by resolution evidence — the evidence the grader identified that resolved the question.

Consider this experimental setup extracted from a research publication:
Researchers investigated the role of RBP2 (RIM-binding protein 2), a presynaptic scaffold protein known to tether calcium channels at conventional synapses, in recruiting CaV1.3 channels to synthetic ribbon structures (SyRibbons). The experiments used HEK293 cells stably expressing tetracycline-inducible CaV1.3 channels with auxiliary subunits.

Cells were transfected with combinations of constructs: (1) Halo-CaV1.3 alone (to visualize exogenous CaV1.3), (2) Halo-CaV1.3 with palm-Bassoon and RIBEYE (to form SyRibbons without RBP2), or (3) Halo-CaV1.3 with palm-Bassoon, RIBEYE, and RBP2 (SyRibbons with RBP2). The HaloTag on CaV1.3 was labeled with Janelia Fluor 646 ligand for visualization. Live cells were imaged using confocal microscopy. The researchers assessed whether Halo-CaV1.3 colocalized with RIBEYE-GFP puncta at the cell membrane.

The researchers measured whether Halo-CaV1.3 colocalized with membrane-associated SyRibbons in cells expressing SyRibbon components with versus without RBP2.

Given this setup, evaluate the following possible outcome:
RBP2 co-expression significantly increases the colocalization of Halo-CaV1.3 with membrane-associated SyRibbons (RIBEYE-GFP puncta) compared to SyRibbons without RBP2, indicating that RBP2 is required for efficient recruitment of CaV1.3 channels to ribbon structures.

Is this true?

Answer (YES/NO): YES